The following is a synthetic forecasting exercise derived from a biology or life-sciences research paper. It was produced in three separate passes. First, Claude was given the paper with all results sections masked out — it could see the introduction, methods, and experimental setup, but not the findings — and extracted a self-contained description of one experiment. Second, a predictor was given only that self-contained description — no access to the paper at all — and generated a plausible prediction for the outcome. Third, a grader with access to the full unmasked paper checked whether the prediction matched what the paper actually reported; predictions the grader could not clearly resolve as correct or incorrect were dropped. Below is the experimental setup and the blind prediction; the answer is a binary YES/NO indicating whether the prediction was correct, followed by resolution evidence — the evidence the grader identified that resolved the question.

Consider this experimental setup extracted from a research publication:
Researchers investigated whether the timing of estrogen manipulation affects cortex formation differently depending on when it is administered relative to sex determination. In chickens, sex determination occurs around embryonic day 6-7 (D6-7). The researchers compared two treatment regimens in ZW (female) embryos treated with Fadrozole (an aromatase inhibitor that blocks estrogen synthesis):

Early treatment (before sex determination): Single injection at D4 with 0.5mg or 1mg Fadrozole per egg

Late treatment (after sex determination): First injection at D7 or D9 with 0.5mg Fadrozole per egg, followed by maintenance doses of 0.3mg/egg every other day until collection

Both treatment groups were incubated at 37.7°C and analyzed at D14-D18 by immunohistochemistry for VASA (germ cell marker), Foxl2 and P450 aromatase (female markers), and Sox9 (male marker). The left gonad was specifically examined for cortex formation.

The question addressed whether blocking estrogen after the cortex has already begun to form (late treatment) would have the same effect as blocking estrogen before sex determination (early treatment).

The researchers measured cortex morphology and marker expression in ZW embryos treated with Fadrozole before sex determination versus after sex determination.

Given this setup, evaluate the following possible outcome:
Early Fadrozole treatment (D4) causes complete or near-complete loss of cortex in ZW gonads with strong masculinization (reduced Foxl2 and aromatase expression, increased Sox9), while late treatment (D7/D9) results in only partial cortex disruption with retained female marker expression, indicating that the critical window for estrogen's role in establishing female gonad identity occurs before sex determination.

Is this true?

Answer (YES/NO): NO